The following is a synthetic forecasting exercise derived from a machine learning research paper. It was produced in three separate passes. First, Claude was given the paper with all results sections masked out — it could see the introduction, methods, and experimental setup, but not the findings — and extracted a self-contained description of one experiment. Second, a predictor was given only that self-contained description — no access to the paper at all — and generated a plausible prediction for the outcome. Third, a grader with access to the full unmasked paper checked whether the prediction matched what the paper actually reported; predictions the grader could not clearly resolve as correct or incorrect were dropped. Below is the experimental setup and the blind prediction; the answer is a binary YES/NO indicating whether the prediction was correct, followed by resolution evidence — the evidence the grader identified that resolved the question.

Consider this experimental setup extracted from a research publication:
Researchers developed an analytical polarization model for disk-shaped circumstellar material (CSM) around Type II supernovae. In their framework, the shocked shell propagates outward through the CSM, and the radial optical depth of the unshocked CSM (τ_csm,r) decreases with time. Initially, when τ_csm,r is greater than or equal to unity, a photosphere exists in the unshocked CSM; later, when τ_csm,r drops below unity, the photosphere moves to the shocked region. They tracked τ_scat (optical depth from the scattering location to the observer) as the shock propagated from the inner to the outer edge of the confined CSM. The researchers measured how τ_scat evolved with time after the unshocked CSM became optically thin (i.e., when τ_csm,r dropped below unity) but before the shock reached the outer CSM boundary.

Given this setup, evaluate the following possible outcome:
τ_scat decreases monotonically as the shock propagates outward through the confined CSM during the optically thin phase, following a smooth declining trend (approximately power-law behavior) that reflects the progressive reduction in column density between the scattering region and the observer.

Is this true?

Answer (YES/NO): YES